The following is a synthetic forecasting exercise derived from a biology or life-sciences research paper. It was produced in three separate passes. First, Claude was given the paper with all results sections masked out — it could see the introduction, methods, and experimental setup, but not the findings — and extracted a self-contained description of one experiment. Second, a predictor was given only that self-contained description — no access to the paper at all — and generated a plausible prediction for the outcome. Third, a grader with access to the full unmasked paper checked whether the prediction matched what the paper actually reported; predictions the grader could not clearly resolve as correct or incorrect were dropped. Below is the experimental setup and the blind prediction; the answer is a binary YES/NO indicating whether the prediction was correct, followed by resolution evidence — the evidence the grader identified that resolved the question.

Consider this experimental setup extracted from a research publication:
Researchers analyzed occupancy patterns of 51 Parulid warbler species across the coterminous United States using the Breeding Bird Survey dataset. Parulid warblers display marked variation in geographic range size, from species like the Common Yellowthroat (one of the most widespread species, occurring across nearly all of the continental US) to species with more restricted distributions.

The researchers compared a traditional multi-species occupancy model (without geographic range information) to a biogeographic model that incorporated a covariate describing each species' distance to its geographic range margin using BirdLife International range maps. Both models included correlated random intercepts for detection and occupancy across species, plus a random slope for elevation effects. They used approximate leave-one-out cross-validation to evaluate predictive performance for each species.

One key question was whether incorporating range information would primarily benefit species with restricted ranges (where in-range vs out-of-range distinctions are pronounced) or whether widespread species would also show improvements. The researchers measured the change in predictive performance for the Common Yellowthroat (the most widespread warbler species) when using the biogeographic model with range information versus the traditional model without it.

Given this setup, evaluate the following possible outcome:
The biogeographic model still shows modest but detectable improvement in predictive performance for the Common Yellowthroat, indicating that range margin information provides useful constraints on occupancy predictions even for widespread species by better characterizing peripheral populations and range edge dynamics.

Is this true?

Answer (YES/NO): NO